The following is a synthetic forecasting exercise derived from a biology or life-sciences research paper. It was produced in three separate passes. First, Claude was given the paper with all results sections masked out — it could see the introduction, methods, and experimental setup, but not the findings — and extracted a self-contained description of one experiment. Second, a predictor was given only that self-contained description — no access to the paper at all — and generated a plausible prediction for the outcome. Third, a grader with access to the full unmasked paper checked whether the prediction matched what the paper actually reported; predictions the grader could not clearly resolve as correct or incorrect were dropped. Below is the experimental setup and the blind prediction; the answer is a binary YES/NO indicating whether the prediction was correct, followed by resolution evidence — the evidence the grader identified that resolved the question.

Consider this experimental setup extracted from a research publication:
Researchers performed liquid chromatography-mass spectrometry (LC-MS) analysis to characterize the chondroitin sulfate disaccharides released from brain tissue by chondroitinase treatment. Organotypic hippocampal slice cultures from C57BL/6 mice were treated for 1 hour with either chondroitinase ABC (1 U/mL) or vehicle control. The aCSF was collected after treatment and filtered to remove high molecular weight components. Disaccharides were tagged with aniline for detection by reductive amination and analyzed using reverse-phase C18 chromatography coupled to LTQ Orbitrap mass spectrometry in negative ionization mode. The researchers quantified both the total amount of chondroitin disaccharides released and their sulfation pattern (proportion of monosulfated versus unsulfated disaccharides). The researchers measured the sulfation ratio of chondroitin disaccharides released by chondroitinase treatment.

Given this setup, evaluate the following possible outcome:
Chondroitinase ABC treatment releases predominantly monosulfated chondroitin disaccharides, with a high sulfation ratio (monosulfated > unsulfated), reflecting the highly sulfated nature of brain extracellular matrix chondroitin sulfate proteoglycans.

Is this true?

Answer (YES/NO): YES